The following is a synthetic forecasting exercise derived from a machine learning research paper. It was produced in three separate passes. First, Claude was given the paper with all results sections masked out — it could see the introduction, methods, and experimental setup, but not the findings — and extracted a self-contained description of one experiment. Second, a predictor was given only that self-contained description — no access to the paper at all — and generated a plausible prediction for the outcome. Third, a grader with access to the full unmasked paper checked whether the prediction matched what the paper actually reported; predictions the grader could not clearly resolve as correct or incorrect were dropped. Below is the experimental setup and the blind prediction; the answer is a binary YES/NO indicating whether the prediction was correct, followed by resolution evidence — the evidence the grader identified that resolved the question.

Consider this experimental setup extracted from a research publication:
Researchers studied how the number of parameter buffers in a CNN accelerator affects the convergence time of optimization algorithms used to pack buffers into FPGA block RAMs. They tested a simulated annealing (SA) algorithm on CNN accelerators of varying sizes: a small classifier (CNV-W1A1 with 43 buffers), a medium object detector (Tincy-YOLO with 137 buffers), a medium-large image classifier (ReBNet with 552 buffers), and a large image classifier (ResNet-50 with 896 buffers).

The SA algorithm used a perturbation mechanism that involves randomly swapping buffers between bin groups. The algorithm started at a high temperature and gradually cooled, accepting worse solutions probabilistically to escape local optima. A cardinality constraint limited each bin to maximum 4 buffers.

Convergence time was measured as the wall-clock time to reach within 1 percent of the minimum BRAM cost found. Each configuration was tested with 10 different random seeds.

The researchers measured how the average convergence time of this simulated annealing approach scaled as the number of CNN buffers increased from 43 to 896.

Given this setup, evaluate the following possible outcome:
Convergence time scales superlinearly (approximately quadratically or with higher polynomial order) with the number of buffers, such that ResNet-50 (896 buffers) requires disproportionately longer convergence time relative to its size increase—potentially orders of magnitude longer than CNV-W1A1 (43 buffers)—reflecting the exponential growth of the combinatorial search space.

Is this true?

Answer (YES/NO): YES